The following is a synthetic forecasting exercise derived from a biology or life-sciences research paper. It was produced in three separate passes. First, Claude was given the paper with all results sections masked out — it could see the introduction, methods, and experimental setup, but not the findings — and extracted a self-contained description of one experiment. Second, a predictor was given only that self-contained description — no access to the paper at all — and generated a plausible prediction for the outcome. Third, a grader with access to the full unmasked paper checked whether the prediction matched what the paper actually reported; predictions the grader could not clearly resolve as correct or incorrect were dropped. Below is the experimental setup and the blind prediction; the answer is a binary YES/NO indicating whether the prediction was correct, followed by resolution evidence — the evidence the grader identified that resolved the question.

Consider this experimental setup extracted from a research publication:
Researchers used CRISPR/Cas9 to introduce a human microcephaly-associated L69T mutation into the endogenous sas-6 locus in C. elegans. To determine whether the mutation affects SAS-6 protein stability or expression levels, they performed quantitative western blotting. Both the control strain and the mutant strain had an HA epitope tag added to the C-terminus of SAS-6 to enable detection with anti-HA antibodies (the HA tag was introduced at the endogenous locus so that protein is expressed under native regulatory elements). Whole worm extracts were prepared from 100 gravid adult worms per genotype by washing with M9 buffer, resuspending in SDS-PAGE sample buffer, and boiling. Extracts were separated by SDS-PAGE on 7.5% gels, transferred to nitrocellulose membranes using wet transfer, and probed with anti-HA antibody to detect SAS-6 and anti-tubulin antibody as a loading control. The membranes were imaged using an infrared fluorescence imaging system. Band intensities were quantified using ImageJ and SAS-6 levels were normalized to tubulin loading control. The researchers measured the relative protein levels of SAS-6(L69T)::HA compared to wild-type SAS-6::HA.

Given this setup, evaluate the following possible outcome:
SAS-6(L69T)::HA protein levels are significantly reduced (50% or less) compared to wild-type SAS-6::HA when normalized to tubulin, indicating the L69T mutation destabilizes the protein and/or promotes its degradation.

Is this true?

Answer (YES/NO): NO